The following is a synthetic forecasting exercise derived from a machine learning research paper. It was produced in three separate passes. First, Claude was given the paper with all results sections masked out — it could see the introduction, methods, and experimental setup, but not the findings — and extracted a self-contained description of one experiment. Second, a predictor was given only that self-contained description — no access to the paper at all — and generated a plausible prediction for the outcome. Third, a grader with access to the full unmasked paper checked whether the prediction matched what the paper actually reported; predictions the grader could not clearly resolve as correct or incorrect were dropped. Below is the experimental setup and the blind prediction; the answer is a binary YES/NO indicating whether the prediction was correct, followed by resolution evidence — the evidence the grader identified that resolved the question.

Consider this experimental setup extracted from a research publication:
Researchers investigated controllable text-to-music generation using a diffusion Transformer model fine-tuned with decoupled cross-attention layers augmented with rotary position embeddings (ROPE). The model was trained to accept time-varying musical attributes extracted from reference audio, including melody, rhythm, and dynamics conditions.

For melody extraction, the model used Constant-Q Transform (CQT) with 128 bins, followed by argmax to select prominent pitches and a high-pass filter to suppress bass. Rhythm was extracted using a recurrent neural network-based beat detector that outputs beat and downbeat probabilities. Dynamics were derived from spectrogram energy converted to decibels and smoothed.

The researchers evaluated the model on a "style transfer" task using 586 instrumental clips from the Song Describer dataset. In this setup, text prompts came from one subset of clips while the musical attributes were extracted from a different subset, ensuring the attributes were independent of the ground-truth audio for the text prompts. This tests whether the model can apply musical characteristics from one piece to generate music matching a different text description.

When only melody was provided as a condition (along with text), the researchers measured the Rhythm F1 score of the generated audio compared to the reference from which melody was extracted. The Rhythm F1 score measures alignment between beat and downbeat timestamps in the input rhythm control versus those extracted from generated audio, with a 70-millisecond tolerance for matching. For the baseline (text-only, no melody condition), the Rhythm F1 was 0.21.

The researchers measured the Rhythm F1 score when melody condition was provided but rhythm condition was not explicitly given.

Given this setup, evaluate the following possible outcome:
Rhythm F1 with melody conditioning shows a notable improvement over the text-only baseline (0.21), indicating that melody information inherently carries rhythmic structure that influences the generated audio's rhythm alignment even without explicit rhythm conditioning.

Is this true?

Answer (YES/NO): YES